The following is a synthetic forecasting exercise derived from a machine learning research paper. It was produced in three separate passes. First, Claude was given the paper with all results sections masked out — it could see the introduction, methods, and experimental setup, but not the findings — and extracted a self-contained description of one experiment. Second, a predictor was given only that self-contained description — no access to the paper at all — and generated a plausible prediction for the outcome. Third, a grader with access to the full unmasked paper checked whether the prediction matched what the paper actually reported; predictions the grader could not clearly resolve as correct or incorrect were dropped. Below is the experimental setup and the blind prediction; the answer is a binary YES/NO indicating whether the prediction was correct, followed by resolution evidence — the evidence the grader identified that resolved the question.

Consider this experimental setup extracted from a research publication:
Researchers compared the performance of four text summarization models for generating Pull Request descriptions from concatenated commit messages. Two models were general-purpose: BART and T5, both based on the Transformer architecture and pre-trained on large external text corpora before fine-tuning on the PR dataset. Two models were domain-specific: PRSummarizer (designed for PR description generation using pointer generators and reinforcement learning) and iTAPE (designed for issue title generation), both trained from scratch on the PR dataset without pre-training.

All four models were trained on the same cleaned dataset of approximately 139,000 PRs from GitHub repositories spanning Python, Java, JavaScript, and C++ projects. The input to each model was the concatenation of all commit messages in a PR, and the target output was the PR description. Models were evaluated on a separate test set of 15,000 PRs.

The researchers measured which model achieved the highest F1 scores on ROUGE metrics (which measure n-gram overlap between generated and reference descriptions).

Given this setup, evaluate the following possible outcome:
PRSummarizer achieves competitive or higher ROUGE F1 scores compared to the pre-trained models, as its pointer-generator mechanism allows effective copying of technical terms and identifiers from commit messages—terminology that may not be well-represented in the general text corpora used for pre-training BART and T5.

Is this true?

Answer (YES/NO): NO